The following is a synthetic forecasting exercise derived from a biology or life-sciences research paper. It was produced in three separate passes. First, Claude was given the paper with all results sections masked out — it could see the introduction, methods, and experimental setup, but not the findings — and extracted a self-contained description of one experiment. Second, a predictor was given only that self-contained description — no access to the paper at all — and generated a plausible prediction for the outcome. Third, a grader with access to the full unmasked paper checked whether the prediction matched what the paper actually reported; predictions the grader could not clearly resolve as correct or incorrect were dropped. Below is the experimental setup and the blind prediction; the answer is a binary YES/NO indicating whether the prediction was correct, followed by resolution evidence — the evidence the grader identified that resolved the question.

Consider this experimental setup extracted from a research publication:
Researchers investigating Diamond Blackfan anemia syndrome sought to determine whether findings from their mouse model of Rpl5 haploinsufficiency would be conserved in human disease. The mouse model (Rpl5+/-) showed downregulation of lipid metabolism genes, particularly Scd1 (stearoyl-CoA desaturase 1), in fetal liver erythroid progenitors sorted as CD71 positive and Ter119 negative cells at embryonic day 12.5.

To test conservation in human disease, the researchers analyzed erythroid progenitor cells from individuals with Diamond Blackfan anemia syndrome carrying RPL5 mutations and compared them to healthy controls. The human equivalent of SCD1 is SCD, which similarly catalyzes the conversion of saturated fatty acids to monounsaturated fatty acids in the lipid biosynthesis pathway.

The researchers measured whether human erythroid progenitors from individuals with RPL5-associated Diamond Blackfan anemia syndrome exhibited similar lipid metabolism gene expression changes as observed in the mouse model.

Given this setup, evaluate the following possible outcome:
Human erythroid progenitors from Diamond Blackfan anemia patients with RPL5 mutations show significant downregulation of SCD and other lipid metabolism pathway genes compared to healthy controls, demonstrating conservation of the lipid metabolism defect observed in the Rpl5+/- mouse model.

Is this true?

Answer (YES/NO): YES